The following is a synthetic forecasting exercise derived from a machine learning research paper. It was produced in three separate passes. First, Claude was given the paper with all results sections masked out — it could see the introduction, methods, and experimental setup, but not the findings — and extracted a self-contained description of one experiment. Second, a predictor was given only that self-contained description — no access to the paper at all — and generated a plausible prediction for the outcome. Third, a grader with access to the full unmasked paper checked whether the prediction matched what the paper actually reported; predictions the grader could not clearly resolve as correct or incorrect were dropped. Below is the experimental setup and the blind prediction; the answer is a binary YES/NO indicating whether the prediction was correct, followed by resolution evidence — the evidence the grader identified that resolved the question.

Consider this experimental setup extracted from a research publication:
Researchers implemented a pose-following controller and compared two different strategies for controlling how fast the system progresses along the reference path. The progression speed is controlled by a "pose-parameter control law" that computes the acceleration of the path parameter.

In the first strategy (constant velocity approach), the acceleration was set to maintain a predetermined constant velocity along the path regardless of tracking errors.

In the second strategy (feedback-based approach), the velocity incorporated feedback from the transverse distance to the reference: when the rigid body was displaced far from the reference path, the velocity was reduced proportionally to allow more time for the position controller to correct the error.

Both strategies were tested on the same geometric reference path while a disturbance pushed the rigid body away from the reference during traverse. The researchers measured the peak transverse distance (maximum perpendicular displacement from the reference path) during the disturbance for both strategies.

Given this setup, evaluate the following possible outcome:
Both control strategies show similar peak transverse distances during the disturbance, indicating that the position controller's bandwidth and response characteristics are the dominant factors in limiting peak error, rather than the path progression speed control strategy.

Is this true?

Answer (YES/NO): NO